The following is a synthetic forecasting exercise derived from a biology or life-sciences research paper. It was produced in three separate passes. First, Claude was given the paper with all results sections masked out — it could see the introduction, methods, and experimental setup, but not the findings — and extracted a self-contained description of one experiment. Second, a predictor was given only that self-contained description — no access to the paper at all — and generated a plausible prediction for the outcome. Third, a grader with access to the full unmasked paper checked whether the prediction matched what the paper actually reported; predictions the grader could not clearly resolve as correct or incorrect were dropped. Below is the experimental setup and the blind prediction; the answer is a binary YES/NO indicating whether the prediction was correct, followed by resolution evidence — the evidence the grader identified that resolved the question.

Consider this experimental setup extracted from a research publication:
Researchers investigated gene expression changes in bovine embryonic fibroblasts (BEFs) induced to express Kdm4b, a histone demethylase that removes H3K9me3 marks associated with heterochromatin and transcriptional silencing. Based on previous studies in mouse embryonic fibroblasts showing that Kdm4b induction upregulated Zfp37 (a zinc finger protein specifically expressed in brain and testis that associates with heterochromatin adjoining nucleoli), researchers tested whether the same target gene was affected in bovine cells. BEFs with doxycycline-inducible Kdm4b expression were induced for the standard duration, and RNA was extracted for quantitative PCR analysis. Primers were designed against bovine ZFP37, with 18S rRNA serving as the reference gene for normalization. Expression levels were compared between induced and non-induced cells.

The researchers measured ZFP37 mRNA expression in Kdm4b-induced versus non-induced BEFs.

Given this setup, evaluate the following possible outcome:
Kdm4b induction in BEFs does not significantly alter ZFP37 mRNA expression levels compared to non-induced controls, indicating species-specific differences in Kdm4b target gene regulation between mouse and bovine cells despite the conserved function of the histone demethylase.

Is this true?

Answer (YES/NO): NO